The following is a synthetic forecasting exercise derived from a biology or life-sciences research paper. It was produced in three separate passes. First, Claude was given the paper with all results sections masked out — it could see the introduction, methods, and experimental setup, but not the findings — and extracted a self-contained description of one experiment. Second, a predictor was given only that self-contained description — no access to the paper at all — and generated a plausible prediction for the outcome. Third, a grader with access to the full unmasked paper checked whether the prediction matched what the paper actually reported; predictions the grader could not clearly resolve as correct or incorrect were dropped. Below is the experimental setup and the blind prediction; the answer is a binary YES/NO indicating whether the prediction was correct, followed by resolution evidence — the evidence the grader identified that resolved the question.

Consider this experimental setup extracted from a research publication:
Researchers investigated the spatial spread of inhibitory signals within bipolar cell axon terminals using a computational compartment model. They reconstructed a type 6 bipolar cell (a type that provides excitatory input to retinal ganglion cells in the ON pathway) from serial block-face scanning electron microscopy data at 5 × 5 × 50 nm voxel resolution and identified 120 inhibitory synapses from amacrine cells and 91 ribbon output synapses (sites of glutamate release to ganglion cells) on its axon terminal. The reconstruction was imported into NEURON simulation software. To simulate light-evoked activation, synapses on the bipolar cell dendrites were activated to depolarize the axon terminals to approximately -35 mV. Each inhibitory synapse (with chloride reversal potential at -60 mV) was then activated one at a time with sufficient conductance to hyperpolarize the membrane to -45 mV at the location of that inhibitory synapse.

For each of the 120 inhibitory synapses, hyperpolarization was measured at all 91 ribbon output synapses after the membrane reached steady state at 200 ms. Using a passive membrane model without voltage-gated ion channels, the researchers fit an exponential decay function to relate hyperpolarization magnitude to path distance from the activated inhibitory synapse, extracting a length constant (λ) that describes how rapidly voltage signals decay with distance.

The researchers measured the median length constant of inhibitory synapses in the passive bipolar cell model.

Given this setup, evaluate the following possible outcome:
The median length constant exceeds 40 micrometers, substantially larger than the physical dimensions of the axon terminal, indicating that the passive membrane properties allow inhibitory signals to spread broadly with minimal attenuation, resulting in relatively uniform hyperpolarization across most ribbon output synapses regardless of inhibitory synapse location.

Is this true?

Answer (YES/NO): YES